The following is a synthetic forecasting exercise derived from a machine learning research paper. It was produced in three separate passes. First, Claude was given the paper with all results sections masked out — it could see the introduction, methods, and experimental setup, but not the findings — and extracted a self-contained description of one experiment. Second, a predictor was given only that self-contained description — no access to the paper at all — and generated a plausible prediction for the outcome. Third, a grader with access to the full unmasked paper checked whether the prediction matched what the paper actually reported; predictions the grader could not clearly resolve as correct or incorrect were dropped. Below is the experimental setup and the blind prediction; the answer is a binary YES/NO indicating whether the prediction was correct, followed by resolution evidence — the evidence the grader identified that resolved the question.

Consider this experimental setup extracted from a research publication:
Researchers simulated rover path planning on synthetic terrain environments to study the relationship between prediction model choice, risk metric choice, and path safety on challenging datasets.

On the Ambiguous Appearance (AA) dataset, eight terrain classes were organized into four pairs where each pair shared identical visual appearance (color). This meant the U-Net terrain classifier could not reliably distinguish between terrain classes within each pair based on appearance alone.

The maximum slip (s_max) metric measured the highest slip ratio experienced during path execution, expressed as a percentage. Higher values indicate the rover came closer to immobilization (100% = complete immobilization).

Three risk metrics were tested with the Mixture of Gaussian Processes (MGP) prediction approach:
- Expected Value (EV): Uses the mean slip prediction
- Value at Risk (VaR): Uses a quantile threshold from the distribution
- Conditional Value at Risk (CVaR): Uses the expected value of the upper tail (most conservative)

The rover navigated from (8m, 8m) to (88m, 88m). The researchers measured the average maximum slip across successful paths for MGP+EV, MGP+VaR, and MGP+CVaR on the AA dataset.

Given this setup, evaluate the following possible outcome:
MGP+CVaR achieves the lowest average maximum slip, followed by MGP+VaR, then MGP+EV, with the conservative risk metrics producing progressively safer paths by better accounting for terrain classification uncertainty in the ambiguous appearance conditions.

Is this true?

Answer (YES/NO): YES